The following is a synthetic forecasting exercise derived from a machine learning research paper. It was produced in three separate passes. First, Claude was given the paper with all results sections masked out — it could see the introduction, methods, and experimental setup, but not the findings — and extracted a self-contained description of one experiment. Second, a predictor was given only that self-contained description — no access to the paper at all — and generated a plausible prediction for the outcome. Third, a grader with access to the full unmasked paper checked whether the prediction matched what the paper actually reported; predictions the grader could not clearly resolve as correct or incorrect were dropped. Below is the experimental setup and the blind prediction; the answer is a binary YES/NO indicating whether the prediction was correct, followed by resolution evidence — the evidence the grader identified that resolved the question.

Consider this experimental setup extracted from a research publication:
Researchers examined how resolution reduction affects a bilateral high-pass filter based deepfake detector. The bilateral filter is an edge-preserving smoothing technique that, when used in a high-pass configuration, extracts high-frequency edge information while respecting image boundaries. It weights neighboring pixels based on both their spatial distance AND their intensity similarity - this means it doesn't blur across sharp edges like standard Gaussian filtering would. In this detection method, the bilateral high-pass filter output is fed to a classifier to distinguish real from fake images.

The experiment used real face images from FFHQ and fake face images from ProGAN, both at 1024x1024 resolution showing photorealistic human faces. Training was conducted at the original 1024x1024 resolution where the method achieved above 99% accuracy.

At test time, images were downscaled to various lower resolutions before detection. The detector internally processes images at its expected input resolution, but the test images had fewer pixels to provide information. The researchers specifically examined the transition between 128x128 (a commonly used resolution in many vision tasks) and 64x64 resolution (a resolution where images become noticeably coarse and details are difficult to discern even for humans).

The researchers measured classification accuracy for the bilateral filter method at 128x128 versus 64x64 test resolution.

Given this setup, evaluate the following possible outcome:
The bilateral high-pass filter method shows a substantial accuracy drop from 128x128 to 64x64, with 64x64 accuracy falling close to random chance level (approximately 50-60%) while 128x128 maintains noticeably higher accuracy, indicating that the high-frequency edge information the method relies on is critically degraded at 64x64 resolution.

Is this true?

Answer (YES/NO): YES